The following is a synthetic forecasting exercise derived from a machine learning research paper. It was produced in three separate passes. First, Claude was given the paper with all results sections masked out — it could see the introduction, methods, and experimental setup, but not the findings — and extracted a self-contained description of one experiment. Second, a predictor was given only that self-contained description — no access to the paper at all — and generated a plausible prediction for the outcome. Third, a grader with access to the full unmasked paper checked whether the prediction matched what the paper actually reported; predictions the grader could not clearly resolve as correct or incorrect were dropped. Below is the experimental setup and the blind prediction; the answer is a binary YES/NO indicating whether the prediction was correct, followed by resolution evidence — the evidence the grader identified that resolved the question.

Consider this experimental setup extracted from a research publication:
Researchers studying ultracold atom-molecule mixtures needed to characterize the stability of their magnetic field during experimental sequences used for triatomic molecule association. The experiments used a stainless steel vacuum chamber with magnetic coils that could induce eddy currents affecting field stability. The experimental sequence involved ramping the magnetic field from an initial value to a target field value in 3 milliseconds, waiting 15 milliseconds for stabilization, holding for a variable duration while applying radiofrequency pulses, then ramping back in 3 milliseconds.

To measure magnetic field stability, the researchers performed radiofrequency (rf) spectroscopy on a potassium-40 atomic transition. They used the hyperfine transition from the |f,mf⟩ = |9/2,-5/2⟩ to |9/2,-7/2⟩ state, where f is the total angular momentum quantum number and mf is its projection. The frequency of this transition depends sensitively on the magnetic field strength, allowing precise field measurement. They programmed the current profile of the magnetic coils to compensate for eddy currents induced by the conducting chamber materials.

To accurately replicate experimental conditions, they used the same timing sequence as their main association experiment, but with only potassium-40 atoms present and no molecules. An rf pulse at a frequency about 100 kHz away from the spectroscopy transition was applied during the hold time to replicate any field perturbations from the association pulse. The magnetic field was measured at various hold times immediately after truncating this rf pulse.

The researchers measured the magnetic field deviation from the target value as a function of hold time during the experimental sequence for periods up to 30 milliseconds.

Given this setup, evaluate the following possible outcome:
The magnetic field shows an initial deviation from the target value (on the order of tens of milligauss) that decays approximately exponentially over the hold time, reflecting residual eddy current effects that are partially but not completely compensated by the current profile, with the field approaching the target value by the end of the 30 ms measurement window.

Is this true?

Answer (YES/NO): NO